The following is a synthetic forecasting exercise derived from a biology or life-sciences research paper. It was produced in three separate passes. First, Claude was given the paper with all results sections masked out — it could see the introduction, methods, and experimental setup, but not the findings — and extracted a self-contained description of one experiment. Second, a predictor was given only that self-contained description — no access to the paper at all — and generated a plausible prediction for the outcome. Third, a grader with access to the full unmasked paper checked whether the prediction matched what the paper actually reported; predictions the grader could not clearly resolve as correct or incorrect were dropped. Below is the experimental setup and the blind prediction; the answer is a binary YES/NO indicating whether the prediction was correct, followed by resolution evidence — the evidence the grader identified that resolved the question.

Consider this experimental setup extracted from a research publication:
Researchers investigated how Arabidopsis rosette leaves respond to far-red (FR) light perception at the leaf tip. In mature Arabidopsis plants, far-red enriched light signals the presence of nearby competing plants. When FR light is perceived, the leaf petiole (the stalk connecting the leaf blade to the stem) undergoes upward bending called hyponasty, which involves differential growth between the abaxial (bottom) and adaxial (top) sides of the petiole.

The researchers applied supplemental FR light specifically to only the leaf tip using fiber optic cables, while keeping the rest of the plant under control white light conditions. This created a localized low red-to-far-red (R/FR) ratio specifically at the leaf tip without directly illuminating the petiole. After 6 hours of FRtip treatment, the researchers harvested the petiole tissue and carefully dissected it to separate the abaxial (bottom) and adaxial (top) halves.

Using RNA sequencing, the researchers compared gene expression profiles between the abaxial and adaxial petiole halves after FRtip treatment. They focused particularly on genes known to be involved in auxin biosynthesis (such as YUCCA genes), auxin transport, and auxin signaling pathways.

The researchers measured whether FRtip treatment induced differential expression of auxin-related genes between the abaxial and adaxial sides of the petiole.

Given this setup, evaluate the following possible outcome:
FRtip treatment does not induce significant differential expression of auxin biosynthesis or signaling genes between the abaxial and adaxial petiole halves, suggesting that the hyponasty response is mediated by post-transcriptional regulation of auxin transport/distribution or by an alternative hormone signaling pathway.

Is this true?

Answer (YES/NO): NO